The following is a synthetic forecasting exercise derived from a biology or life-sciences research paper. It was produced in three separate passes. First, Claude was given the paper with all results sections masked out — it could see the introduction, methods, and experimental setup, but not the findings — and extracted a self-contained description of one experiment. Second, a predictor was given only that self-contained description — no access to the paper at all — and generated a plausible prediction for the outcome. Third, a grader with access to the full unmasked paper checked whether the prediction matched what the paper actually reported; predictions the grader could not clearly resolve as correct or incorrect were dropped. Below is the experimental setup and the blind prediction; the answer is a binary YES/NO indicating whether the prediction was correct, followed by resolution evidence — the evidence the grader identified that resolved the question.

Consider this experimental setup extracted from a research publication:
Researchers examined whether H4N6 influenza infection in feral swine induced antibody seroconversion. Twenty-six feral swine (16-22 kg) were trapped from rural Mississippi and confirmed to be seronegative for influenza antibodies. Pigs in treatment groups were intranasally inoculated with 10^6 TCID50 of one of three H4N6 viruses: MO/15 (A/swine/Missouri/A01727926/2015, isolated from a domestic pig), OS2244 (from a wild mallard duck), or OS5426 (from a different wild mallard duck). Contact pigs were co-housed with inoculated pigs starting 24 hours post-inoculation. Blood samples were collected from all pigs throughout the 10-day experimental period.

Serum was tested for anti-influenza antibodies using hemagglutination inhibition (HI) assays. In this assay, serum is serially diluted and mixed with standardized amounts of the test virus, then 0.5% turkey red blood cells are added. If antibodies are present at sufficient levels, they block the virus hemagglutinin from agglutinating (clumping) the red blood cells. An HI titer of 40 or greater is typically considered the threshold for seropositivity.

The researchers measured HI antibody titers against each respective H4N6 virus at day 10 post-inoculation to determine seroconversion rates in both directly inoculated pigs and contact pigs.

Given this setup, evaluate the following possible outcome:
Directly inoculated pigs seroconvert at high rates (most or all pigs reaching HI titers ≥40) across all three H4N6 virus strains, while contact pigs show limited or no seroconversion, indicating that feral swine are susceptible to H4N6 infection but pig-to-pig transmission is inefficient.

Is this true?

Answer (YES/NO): NO